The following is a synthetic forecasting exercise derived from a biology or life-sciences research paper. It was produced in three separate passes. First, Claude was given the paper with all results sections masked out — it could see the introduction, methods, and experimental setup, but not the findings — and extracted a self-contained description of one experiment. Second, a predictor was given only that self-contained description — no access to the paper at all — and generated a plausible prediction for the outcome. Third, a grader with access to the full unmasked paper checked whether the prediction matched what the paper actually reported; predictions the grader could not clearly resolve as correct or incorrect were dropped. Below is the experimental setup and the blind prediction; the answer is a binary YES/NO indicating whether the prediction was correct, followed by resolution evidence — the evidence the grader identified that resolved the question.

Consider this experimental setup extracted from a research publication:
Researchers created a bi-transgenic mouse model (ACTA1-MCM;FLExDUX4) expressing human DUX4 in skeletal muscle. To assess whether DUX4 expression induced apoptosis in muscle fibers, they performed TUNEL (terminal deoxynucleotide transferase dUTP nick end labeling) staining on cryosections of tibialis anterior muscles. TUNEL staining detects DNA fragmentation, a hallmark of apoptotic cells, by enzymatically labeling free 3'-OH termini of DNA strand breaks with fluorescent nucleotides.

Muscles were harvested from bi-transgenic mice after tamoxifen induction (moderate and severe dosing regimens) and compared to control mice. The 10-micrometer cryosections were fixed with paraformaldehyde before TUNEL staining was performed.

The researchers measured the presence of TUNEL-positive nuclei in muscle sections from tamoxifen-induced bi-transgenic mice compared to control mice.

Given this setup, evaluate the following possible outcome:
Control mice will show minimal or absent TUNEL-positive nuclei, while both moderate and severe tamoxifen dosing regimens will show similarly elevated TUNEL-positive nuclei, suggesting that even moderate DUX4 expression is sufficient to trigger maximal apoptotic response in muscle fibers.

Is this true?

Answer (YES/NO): NO